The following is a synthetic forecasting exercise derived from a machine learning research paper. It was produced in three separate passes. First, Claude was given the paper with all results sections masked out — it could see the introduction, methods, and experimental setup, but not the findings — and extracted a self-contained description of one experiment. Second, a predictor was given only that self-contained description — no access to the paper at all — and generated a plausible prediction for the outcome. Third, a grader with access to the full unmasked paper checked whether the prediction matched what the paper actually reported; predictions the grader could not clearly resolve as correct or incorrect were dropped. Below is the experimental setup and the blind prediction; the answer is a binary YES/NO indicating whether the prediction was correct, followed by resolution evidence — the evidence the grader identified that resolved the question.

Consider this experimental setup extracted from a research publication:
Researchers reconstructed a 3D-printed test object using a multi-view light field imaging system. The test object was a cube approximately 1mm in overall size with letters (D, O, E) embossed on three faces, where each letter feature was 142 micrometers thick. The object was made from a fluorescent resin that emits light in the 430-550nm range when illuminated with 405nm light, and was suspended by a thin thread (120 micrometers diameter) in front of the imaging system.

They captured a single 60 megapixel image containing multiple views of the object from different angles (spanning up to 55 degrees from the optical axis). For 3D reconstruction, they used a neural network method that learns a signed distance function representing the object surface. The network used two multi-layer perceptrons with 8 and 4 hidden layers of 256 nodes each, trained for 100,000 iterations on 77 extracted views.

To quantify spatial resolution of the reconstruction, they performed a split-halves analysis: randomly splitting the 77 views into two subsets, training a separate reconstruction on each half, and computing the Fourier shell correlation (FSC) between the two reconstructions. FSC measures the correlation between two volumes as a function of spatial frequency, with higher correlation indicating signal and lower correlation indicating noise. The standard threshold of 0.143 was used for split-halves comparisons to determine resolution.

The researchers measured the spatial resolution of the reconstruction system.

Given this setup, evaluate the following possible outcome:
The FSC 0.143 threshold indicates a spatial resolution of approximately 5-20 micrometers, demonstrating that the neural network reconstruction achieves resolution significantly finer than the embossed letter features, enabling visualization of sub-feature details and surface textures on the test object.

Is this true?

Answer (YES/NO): NO